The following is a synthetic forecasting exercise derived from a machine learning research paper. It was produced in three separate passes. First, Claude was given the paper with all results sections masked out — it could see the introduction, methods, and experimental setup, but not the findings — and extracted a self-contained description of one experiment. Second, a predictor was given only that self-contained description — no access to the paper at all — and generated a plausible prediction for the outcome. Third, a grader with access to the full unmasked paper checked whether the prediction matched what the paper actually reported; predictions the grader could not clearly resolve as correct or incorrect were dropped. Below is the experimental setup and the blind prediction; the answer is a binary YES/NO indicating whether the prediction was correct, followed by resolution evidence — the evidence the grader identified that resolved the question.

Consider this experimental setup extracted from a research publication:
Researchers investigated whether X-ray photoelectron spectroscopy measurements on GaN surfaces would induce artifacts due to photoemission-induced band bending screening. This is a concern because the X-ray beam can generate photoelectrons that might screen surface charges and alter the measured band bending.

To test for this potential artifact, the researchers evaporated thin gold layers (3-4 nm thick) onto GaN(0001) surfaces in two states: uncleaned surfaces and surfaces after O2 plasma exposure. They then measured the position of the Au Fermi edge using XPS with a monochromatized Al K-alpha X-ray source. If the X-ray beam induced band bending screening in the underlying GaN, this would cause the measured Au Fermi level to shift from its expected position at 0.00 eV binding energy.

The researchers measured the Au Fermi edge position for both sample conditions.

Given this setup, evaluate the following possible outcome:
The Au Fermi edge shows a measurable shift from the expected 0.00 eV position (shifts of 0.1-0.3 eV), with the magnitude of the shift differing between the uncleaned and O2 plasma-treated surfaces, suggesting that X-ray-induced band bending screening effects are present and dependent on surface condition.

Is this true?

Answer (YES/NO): NO